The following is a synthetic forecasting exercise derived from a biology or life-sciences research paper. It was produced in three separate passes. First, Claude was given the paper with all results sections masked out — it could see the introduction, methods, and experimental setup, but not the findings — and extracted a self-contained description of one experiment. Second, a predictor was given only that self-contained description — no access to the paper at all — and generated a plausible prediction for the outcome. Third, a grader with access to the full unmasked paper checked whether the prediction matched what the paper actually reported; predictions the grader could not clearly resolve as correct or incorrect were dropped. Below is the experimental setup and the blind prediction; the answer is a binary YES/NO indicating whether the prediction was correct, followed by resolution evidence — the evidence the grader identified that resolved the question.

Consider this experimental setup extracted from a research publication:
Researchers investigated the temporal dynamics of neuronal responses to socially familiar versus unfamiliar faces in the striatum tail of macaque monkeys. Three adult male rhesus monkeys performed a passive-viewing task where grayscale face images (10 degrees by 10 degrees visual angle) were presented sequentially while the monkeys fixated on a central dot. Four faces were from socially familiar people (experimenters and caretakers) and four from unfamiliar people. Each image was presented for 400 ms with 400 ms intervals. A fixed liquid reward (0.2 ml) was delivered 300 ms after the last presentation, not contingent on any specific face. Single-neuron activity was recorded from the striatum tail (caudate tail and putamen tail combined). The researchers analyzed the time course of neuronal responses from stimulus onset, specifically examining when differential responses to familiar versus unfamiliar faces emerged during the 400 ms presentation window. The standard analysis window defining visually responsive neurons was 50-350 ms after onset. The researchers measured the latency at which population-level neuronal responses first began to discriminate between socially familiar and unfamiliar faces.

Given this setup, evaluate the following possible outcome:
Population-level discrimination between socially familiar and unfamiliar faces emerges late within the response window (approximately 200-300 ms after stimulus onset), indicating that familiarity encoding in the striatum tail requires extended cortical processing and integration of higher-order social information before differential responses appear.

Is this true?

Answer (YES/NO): NO